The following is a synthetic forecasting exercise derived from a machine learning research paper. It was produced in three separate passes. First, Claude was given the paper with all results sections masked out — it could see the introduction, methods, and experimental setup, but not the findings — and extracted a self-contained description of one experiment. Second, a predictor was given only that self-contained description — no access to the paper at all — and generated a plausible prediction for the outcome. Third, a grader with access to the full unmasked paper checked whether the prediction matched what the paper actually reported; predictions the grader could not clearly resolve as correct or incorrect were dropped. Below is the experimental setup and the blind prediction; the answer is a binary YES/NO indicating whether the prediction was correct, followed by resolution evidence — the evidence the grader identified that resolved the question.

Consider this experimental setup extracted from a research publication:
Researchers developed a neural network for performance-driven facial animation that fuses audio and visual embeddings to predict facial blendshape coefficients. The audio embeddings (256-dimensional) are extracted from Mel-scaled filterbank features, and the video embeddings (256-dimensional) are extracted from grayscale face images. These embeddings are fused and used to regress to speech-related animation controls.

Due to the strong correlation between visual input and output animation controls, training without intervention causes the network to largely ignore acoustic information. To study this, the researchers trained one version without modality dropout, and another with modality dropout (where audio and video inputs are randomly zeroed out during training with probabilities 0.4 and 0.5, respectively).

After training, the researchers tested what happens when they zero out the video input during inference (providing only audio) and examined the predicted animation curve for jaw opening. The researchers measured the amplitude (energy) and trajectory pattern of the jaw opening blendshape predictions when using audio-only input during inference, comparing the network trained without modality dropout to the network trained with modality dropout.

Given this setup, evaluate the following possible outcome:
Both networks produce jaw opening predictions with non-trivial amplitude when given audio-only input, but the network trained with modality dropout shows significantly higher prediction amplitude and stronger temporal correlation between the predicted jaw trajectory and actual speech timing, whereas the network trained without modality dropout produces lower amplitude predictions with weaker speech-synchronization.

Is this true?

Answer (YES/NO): NO